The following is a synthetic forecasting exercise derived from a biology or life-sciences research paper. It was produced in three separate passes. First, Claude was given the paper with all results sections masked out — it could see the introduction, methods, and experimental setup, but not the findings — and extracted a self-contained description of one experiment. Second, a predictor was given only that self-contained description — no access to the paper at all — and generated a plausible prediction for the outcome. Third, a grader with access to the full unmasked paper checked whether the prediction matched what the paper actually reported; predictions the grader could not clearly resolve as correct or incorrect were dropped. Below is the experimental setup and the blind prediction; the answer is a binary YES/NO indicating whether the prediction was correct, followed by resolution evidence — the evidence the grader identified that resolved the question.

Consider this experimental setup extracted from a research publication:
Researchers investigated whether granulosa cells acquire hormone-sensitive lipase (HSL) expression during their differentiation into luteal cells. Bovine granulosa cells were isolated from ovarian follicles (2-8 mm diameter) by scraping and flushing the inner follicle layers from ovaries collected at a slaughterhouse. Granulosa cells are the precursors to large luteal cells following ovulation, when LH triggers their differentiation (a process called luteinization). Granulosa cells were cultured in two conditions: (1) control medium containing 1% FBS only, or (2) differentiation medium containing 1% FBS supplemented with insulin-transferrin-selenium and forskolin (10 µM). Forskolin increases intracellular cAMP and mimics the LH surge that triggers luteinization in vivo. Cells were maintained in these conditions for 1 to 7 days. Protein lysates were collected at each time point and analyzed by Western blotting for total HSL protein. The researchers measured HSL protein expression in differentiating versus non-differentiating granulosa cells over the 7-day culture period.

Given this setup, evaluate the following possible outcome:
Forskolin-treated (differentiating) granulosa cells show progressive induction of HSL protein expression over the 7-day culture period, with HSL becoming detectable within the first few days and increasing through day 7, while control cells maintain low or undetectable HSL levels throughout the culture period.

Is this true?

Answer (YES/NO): NO